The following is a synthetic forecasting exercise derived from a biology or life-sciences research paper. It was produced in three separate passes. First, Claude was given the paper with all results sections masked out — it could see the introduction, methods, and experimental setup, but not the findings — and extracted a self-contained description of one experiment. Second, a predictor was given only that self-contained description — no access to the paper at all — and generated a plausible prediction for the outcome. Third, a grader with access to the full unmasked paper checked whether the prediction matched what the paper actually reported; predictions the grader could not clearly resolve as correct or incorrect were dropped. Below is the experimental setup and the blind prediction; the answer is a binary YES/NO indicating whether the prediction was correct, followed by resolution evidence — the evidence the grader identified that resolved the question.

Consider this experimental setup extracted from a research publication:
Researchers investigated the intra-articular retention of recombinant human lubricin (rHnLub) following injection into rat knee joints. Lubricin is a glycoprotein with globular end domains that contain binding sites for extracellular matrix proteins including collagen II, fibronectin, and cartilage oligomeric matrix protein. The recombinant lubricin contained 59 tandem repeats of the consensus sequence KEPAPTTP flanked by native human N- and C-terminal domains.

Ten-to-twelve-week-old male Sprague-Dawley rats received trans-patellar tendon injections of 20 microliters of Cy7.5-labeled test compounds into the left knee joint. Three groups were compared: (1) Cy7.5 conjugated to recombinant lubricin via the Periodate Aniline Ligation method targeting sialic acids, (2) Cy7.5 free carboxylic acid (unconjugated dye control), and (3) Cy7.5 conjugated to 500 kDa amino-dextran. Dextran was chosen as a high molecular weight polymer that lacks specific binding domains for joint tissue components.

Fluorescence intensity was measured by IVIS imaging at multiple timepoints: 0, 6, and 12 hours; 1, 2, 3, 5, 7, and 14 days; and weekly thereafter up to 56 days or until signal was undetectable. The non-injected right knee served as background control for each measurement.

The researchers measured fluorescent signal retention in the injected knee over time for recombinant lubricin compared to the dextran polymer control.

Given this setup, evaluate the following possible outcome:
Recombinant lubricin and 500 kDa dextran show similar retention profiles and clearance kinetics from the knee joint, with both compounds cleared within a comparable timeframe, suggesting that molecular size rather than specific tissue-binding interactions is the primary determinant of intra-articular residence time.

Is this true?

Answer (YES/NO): NO